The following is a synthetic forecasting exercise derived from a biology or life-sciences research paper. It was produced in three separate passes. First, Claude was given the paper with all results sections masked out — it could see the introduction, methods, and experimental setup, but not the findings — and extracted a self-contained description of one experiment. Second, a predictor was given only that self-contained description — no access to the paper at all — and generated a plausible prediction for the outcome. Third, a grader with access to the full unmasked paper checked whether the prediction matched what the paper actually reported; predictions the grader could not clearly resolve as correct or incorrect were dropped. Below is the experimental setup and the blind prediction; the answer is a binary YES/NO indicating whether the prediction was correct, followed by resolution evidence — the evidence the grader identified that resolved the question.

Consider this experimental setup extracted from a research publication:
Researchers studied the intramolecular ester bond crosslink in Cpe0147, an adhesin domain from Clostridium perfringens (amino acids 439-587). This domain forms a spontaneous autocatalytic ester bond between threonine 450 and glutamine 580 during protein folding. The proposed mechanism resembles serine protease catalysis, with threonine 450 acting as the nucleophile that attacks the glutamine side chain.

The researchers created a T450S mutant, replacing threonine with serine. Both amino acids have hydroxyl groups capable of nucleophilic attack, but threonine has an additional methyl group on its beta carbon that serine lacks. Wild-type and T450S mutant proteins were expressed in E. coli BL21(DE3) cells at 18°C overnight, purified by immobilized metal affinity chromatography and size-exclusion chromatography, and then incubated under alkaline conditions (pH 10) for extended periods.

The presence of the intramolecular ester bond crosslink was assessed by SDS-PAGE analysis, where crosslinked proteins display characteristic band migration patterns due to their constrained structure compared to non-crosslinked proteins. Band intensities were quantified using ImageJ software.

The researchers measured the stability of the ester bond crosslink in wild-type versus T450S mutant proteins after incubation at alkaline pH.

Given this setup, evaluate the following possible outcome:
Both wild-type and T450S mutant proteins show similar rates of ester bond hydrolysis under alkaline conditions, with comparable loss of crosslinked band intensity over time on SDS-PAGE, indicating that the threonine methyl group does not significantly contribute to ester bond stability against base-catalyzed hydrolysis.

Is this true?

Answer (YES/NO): NO